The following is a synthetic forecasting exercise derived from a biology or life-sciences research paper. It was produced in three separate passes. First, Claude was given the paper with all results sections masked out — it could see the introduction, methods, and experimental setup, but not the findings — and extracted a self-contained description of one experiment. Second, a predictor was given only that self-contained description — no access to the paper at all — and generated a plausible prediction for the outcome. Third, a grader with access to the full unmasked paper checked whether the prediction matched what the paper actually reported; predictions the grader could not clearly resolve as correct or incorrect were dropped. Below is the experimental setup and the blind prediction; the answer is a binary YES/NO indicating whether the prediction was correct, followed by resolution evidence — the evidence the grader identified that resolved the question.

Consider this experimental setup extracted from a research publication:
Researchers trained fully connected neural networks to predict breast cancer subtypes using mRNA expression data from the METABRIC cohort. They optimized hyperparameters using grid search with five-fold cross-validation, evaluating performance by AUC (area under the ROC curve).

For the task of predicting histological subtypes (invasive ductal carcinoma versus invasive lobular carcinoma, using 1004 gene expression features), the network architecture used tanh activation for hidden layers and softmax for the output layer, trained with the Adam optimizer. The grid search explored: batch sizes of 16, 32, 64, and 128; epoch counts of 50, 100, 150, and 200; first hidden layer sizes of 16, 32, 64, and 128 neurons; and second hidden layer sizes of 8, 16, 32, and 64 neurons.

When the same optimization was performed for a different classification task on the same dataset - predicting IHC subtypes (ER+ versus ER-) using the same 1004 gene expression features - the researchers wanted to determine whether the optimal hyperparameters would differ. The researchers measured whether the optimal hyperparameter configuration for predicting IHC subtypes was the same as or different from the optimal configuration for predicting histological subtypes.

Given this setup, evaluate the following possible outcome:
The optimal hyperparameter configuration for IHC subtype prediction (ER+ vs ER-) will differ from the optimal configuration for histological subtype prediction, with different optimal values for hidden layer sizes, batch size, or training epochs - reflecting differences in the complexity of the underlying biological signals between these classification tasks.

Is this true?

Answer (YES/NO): NO